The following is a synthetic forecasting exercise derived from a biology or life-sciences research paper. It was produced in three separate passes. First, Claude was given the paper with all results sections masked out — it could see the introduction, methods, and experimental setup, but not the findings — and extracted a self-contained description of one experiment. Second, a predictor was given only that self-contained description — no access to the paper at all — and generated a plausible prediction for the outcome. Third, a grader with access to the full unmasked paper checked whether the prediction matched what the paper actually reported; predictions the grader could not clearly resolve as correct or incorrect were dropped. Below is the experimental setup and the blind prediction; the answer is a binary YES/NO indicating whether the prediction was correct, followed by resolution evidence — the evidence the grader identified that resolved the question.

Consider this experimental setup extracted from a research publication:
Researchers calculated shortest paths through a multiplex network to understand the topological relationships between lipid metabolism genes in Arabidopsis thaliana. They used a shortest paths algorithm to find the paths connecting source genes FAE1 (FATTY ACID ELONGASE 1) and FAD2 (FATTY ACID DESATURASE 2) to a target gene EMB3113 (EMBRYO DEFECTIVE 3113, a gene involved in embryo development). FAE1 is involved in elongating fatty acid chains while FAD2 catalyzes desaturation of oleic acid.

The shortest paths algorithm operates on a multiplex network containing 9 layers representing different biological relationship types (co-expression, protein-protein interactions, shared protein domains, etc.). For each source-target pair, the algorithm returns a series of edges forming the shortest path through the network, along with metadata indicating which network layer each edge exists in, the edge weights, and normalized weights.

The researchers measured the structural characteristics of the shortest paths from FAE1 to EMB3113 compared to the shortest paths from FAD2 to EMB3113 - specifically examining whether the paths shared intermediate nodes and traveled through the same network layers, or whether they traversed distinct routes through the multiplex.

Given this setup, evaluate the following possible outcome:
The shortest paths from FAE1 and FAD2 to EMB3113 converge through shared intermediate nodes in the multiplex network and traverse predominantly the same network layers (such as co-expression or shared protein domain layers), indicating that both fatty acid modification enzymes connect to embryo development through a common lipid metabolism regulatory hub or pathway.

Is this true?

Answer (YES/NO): NO